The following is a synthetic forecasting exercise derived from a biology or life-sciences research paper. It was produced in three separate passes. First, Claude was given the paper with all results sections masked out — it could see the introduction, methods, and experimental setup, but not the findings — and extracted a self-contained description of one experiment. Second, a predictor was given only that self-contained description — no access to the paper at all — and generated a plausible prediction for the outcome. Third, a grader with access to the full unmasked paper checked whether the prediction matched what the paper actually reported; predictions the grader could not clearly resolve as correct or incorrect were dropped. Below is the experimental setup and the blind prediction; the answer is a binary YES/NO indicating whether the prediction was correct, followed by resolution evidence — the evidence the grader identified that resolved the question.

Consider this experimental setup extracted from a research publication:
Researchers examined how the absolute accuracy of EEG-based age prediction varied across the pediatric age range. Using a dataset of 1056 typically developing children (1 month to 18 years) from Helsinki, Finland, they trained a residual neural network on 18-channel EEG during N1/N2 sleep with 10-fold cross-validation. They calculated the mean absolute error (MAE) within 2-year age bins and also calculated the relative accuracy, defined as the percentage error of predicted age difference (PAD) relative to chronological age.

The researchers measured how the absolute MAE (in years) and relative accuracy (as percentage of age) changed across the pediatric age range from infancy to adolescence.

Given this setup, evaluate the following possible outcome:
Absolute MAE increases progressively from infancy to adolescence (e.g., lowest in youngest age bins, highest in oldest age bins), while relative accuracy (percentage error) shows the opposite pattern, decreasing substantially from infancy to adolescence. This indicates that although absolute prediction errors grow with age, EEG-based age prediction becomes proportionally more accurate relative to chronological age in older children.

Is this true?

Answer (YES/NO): NO